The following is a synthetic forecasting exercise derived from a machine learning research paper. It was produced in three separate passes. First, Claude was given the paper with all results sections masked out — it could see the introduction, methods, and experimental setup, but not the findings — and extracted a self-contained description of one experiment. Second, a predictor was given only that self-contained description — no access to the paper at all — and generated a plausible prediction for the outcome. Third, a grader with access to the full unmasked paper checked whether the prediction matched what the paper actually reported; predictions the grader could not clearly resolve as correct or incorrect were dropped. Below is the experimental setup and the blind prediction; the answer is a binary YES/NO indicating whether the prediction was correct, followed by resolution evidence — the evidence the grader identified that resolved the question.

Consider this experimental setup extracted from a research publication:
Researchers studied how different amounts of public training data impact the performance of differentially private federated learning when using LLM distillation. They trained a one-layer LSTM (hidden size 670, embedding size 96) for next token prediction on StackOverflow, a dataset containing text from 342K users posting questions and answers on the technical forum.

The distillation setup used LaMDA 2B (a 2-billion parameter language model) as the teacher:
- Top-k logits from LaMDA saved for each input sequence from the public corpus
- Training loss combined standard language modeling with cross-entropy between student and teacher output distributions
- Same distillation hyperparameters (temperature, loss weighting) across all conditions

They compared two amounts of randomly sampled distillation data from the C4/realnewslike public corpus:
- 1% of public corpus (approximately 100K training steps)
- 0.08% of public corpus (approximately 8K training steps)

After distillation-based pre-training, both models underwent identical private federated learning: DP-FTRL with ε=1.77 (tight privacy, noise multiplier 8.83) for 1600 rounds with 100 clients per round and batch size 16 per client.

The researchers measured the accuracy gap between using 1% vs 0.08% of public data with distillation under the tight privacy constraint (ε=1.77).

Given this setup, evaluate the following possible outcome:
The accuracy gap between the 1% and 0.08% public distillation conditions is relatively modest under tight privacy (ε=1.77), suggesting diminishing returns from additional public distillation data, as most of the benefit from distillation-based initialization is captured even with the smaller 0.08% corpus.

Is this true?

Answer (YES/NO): NO